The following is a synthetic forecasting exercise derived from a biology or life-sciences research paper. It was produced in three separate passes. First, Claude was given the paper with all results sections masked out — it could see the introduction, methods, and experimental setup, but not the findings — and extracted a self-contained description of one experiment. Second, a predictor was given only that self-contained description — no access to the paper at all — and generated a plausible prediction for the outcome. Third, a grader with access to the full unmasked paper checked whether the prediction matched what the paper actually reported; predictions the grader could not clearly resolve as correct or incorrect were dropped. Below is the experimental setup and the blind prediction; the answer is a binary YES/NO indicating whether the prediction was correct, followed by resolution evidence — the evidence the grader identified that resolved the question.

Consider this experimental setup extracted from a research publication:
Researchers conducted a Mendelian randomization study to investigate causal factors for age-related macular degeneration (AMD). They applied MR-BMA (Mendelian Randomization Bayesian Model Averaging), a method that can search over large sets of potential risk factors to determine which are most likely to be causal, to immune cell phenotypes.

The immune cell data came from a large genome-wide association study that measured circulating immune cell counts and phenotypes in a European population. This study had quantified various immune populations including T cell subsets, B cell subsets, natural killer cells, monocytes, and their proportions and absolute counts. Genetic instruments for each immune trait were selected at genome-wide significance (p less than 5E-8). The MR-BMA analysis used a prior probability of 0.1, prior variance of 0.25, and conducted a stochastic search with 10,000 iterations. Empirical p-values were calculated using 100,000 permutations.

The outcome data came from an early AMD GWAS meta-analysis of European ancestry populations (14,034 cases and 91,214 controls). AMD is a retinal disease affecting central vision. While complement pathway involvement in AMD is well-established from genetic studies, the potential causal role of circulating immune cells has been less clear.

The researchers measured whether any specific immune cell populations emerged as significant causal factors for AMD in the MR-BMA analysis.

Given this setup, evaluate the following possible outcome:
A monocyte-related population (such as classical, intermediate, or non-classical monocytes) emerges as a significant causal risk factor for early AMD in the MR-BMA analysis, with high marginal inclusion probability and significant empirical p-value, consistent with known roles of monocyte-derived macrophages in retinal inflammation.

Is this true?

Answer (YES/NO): NO